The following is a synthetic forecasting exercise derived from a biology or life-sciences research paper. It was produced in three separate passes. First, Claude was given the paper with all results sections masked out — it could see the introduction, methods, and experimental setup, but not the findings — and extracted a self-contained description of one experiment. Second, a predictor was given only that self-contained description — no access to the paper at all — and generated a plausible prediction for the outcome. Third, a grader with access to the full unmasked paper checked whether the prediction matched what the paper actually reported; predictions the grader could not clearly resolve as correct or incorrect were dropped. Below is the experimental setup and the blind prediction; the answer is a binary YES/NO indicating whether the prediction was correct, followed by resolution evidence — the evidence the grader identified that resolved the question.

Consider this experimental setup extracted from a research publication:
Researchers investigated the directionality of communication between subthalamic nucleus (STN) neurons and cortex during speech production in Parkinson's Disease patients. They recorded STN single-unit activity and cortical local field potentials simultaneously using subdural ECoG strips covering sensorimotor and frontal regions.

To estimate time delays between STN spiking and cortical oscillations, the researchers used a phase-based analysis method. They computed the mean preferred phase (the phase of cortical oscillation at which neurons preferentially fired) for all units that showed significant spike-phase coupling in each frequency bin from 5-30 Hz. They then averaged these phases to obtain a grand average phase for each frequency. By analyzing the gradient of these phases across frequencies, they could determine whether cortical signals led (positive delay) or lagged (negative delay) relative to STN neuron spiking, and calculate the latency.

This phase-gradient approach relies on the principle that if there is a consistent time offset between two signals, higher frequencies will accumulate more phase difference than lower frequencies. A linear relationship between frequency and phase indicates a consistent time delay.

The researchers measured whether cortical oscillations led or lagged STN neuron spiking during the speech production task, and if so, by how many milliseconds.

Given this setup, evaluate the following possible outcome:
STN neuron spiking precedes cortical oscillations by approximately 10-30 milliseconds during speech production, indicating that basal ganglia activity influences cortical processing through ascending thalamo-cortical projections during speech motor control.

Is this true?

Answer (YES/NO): NO